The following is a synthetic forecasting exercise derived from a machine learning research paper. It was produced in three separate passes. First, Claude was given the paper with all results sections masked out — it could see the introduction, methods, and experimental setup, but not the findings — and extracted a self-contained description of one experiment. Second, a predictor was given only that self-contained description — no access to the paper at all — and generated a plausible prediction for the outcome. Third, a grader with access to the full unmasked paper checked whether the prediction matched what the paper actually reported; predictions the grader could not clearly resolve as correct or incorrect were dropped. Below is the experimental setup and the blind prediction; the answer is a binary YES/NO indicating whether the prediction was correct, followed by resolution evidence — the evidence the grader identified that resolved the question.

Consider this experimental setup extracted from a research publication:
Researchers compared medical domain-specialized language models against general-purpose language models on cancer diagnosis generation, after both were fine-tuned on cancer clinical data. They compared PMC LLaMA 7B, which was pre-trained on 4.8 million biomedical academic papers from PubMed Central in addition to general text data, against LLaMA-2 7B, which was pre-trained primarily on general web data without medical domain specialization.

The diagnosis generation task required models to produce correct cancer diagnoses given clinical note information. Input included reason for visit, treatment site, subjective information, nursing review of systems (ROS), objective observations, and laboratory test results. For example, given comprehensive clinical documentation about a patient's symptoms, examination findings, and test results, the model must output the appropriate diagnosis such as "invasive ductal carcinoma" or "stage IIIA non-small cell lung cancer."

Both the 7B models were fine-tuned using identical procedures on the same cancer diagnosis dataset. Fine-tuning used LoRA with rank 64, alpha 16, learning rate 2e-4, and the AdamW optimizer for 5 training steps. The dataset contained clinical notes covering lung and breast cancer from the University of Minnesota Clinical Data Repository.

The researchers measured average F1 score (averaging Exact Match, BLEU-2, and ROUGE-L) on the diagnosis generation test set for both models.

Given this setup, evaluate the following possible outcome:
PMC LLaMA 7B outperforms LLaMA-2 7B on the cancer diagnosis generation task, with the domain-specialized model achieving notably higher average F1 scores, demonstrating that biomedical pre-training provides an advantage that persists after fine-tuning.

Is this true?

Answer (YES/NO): YES